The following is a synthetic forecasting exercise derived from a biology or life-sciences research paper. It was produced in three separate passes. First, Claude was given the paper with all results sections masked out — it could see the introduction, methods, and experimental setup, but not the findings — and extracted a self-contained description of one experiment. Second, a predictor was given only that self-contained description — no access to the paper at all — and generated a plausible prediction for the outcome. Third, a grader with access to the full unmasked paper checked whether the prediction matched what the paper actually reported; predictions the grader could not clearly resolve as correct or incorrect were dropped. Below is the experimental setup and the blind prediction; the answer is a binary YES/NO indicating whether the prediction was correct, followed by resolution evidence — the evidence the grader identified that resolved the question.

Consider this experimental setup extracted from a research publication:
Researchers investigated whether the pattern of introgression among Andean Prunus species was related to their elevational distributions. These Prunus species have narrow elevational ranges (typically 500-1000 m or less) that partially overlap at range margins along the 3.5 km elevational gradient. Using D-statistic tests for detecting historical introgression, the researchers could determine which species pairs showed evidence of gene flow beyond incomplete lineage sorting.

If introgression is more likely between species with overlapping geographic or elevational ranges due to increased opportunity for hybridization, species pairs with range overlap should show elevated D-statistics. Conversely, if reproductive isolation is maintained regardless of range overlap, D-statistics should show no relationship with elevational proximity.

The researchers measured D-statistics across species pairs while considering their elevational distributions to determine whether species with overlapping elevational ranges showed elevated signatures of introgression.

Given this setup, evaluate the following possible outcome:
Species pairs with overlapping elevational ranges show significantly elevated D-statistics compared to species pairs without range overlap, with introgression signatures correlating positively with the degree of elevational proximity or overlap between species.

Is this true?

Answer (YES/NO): NO